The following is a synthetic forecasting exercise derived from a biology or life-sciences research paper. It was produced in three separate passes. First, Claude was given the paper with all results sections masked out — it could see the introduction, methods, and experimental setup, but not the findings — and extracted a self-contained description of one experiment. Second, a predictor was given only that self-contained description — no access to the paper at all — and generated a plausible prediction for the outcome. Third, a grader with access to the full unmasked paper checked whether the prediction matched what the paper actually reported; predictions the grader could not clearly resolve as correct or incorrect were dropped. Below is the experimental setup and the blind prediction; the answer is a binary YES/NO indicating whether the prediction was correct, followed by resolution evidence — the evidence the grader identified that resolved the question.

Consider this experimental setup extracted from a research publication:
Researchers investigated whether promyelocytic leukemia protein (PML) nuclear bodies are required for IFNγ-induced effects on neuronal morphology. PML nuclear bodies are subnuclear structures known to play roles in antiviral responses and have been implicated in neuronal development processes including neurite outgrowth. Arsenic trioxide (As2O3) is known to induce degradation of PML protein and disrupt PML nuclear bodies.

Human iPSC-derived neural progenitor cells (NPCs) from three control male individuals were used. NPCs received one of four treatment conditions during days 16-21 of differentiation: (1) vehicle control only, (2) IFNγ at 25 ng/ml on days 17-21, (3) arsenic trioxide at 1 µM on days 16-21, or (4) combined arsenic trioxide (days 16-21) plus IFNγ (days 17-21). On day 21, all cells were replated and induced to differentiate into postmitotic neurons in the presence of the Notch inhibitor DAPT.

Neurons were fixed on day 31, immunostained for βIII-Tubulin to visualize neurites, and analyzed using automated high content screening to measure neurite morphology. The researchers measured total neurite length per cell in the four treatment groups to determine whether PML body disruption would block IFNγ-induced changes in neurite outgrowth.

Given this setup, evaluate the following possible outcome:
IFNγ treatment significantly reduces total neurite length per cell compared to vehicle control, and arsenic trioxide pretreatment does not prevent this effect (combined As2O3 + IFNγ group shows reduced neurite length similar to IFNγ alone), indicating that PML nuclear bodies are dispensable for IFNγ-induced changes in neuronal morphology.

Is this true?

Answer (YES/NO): NO